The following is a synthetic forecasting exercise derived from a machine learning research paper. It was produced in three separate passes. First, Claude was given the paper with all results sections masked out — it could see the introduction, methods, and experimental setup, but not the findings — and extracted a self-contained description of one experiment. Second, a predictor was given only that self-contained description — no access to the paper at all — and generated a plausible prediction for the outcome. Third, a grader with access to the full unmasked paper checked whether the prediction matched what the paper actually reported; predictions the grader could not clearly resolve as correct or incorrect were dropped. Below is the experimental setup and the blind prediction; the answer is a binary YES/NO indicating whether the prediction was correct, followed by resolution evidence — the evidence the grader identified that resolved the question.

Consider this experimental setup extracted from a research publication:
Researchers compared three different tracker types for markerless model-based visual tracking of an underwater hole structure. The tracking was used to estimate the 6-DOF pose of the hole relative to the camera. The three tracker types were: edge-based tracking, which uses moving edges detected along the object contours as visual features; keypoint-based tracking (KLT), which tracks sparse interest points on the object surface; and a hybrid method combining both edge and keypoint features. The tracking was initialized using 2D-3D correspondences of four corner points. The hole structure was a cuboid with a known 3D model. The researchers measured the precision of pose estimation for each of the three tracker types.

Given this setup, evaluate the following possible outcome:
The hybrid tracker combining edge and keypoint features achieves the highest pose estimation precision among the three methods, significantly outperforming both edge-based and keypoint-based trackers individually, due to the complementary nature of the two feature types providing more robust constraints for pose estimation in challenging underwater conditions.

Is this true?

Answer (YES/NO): NO